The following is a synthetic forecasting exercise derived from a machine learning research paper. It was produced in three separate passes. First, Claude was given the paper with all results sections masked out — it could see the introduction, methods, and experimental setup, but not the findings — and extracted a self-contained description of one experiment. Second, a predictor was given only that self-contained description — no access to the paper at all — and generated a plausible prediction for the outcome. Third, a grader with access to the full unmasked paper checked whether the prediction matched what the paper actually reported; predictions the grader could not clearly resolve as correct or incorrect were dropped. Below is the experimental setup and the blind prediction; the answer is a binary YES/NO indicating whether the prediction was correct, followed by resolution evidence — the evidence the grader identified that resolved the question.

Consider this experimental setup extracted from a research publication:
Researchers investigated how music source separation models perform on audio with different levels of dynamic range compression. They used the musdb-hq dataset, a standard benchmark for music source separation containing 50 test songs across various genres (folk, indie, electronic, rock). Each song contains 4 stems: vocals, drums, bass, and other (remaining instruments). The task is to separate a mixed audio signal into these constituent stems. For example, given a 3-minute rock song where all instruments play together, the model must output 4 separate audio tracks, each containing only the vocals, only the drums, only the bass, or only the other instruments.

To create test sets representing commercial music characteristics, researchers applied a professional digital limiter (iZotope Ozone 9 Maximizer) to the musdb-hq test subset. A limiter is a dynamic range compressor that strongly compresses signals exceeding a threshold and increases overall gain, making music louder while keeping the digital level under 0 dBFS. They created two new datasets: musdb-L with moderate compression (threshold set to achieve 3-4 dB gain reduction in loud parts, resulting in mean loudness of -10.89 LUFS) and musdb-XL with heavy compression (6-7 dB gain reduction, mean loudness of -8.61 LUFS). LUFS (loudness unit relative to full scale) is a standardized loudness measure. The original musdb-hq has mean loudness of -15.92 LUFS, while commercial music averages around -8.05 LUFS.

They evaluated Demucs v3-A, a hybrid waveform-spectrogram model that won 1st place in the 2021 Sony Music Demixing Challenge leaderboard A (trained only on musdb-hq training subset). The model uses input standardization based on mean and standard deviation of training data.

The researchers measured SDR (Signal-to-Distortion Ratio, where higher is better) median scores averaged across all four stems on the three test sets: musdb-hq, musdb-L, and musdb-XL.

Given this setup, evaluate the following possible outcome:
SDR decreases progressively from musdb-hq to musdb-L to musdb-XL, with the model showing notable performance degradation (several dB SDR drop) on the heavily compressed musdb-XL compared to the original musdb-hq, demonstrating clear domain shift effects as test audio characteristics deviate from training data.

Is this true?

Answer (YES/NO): NO